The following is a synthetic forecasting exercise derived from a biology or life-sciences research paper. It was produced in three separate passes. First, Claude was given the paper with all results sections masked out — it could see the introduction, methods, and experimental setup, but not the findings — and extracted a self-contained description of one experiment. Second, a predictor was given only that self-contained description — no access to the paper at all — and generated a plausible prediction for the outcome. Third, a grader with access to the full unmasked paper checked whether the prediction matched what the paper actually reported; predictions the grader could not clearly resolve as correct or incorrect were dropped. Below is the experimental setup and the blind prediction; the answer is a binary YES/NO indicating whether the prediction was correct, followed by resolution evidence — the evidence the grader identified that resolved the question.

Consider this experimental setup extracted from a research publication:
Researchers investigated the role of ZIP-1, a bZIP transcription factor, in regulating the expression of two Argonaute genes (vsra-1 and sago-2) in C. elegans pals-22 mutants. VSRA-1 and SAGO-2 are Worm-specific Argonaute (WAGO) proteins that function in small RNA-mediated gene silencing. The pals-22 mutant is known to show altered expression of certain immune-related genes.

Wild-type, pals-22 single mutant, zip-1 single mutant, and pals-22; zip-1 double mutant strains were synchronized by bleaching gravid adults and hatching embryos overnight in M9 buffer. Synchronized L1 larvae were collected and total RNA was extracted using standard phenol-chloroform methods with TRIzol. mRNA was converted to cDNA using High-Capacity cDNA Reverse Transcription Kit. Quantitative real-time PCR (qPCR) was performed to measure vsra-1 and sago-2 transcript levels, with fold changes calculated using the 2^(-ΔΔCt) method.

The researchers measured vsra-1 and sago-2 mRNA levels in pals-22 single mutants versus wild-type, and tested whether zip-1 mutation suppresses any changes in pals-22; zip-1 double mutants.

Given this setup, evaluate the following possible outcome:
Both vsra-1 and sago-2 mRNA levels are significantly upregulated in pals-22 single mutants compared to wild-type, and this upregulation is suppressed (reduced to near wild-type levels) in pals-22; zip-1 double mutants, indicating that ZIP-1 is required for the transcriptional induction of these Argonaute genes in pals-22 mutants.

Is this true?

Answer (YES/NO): YES